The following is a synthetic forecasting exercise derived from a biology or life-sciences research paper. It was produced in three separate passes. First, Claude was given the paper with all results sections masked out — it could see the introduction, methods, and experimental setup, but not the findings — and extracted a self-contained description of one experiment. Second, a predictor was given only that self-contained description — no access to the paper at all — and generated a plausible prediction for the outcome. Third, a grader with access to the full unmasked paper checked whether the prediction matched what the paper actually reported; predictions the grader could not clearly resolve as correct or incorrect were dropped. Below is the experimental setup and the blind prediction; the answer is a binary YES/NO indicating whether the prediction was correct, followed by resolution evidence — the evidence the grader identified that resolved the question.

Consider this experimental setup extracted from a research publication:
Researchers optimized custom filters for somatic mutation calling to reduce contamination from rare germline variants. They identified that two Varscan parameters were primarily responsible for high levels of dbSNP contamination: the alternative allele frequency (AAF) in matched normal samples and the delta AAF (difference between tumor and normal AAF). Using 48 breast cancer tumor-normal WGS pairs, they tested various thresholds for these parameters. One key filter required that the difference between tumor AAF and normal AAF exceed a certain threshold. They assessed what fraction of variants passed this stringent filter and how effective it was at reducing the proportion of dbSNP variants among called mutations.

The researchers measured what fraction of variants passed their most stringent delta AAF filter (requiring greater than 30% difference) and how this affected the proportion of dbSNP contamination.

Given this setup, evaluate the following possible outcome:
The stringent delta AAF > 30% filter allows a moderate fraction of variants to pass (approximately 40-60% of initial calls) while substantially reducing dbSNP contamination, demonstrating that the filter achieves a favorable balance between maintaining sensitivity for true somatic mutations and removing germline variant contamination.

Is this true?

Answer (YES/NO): NO